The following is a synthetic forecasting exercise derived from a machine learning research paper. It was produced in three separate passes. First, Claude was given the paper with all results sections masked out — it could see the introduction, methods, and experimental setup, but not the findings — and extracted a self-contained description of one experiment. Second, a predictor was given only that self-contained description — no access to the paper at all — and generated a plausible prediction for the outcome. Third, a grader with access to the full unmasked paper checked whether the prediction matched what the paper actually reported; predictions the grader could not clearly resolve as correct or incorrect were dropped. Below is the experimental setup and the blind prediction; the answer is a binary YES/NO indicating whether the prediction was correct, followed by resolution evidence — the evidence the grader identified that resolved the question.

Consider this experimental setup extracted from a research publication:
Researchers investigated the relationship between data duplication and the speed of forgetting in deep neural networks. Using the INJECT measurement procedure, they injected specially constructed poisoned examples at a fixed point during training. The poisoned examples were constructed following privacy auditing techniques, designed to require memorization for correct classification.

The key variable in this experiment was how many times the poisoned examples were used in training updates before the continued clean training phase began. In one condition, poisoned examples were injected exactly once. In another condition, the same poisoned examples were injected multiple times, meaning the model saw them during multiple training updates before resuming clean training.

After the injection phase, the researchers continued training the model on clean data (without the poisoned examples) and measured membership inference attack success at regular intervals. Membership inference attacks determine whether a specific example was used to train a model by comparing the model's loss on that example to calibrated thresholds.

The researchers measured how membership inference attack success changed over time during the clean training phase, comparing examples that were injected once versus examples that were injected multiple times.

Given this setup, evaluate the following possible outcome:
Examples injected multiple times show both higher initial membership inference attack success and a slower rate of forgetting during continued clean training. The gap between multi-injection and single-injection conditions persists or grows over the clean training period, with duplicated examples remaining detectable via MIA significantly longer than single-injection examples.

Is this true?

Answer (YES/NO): YES